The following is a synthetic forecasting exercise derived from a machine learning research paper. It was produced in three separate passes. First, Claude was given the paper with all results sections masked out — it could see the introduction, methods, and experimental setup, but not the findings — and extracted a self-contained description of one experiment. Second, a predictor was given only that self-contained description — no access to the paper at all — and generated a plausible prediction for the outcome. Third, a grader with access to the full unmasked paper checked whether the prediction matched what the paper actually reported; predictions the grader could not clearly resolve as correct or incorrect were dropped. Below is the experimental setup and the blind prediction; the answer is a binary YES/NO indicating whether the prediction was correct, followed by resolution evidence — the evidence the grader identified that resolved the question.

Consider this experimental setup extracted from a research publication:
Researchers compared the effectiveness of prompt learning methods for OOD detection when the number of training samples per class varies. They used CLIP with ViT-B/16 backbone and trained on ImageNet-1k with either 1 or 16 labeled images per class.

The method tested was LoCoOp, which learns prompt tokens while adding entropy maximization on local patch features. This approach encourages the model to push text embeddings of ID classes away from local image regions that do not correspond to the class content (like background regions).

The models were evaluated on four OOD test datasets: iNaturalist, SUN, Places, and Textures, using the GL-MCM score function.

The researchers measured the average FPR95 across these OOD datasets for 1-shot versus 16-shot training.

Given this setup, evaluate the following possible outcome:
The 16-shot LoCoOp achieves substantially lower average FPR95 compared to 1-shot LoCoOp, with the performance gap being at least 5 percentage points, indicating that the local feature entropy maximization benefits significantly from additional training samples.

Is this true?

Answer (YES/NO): NO